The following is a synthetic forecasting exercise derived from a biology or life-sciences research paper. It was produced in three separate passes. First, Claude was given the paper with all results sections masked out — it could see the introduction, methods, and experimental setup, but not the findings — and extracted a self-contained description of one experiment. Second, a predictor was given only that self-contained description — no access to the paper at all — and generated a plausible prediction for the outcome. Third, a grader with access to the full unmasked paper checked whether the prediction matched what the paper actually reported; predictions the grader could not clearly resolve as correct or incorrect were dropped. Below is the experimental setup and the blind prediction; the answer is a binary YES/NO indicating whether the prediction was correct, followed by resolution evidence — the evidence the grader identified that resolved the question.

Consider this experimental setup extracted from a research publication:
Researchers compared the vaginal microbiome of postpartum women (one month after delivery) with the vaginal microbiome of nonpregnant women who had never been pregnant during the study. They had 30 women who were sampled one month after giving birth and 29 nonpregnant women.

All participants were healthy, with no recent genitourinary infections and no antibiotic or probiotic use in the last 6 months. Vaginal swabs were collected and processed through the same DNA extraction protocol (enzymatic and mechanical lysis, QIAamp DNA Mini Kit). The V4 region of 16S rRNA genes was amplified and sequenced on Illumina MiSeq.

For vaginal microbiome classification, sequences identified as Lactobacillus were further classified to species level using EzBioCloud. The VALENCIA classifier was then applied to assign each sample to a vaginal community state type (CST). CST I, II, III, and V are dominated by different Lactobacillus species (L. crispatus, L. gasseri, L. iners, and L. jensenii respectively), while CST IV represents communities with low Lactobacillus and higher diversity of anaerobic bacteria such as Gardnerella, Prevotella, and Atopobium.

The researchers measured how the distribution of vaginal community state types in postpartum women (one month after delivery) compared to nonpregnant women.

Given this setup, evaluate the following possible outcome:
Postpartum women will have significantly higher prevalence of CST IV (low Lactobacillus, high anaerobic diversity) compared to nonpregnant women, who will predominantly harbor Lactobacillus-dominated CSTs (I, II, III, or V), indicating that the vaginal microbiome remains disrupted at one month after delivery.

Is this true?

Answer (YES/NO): YES